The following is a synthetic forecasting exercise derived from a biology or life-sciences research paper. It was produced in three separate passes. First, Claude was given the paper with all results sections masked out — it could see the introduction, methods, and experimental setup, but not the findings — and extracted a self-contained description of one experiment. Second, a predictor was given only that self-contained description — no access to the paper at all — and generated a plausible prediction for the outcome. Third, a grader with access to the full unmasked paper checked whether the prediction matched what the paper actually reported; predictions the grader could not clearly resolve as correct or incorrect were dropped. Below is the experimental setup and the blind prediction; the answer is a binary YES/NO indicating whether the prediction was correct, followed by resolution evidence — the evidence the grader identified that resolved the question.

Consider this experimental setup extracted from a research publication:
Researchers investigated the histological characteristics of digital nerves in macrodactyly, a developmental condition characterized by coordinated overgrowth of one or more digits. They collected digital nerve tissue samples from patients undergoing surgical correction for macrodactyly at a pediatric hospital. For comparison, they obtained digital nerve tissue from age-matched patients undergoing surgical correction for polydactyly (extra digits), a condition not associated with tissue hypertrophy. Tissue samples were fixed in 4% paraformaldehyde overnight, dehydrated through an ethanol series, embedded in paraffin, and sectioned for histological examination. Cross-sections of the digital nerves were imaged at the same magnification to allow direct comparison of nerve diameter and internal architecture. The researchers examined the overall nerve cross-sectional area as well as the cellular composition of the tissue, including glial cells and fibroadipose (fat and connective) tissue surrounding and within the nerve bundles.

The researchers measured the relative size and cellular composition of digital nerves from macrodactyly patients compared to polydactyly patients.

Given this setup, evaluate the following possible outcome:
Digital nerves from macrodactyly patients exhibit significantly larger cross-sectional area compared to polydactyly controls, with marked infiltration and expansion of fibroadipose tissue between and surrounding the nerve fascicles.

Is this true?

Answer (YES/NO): YES